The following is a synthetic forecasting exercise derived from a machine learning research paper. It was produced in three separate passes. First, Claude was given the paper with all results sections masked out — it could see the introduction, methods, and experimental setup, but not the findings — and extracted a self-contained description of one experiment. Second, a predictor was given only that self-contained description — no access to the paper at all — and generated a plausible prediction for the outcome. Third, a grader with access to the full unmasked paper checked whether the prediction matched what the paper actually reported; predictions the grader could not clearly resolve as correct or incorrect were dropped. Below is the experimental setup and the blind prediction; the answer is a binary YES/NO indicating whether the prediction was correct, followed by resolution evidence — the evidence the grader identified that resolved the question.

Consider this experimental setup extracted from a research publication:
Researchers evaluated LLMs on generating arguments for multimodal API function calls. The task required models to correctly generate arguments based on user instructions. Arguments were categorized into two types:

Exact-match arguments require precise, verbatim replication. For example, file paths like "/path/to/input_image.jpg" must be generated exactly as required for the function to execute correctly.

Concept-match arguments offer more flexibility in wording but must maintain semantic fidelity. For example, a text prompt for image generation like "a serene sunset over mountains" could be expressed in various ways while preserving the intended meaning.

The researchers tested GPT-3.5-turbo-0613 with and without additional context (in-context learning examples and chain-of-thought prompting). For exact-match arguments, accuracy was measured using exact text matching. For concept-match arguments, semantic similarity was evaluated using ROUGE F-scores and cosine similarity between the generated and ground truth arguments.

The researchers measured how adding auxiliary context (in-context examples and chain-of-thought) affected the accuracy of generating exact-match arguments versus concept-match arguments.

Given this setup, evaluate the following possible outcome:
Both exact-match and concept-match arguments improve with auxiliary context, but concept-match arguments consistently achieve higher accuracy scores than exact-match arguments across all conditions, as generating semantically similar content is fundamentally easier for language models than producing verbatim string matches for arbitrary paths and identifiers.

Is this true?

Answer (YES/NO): NO